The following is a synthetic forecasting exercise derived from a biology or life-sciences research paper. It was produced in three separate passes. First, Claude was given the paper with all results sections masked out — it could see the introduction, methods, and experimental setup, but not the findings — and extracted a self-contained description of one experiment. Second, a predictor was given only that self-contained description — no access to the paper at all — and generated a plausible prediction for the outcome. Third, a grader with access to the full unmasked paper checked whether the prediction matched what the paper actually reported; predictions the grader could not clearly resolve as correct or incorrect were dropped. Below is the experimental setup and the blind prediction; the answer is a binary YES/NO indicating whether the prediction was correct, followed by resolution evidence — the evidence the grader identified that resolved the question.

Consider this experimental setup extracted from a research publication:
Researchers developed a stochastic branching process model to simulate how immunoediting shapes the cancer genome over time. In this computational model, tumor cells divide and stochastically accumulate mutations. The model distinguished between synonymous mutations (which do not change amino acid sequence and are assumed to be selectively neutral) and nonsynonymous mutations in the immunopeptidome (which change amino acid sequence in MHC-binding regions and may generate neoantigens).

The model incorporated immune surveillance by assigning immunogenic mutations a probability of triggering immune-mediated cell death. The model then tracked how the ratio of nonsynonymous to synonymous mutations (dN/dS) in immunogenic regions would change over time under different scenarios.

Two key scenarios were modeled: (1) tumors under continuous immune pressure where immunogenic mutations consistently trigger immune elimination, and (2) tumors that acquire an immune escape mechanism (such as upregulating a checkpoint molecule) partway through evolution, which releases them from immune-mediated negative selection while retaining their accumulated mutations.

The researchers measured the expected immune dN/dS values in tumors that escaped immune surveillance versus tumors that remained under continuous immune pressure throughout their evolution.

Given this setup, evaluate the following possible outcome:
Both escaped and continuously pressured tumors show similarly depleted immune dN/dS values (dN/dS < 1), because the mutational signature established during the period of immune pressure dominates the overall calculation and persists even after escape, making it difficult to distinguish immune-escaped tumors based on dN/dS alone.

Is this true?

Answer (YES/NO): NO